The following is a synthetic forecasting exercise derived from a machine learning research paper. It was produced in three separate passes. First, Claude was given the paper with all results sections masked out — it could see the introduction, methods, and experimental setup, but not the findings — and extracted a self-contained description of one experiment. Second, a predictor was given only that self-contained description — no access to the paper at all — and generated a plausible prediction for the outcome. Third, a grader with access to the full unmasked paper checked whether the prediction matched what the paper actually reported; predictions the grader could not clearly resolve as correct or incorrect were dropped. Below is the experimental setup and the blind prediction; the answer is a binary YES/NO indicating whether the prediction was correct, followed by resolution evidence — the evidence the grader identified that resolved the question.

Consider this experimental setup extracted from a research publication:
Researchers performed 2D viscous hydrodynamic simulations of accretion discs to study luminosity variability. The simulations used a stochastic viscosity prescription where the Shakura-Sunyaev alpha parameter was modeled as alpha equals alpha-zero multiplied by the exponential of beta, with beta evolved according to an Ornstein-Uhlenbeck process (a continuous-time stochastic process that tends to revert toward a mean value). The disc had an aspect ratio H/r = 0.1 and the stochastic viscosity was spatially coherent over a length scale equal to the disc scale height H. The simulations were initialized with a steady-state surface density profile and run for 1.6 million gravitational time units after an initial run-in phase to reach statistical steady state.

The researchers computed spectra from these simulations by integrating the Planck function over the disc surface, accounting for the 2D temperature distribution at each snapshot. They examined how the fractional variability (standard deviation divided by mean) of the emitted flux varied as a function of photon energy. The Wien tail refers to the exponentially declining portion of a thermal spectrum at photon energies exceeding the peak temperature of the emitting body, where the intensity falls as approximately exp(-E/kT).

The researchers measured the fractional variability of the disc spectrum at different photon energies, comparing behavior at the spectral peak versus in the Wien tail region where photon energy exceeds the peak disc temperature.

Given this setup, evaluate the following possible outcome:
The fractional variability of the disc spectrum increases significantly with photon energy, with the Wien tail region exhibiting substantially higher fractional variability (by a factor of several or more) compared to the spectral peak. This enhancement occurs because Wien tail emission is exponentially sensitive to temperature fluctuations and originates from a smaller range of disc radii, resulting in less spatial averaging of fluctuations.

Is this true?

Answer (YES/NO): YES